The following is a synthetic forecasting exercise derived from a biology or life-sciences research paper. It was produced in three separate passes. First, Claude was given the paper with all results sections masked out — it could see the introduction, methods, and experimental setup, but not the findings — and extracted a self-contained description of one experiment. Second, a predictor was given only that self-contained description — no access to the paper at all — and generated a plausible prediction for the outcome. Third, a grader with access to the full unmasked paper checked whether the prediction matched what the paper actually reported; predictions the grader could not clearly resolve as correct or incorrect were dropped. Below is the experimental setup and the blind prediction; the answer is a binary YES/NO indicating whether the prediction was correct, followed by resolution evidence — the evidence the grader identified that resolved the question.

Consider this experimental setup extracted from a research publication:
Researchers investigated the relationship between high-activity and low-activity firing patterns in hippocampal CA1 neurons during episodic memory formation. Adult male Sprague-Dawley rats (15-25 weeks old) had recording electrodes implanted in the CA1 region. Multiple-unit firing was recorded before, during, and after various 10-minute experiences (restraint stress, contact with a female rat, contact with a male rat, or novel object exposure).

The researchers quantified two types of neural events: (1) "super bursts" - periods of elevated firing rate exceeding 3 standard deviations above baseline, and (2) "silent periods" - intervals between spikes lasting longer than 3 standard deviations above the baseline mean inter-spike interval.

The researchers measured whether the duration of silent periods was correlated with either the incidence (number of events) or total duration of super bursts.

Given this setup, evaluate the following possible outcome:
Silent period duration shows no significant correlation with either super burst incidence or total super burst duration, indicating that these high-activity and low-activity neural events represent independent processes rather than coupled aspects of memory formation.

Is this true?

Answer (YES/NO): YES